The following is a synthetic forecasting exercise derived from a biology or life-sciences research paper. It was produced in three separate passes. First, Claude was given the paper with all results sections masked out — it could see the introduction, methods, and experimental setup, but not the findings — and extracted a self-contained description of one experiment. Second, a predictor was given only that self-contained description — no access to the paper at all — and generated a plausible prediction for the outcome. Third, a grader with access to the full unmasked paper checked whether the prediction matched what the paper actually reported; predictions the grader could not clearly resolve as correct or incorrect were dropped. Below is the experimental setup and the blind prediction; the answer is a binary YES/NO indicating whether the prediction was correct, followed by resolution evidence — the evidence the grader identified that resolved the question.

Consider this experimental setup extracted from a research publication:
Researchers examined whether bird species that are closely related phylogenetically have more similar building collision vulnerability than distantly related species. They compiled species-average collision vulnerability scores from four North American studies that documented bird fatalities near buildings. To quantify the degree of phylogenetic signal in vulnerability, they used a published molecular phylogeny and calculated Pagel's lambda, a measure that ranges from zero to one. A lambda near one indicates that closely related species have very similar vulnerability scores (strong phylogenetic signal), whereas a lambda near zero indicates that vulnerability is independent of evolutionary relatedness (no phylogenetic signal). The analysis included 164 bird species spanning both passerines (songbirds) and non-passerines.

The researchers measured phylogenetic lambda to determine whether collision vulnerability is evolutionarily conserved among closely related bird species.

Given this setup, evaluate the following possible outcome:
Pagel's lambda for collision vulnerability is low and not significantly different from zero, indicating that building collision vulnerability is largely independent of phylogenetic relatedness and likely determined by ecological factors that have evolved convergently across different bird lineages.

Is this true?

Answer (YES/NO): NO